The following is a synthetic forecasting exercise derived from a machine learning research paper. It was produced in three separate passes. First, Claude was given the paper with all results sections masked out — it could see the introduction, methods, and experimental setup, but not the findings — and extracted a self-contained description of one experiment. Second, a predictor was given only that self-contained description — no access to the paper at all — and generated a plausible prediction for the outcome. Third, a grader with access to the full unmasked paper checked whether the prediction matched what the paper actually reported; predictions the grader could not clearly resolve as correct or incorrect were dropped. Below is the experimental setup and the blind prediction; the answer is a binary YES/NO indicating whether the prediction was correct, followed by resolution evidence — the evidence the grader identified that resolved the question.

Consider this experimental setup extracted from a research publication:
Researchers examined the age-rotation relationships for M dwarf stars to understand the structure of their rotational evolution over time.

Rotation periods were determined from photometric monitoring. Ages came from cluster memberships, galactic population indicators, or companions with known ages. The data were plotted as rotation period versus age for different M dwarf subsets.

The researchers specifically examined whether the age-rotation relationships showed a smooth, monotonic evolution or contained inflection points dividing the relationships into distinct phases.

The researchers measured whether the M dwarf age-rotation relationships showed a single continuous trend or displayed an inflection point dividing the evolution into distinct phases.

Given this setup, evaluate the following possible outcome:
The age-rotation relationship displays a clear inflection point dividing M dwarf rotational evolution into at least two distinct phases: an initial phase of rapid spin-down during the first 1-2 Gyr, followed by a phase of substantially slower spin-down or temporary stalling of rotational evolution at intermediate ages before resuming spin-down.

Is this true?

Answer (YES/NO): NO